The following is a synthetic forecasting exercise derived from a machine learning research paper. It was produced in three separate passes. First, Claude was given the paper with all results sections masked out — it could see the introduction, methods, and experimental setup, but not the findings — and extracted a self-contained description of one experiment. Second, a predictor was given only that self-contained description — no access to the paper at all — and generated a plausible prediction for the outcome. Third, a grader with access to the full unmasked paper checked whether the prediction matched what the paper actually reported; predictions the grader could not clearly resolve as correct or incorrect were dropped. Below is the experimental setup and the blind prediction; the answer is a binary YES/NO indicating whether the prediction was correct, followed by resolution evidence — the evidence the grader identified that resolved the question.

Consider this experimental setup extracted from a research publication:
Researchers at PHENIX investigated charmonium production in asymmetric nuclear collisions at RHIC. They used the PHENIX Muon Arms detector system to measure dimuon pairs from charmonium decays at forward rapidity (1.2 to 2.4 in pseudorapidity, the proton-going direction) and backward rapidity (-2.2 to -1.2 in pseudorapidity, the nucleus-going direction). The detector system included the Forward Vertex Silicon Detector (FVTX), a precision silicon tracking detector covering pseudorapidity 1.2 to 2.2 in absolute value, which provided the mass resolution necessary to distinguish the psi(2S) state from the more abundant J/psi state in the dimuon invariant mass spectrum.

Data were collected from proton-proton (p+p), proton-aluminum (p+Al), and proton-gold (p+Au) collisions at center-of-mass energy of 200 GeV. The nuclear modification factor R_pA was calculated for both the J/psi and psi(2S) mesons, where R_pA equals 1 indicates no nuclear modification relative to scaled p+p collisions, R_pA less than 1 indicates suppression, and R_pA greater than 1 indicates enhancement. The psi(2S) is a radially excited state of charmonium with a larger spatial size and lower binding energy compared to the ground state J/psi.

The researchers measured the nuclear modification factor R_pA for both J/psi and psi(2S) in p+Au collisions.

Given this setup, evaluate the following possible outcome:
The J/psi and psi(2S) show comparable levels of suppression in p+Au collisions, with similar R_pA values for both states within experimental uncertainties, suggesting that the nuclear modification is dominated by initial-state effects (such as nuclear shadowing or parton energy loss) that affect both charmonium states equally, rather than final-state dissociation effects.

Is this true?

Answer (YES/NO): NO